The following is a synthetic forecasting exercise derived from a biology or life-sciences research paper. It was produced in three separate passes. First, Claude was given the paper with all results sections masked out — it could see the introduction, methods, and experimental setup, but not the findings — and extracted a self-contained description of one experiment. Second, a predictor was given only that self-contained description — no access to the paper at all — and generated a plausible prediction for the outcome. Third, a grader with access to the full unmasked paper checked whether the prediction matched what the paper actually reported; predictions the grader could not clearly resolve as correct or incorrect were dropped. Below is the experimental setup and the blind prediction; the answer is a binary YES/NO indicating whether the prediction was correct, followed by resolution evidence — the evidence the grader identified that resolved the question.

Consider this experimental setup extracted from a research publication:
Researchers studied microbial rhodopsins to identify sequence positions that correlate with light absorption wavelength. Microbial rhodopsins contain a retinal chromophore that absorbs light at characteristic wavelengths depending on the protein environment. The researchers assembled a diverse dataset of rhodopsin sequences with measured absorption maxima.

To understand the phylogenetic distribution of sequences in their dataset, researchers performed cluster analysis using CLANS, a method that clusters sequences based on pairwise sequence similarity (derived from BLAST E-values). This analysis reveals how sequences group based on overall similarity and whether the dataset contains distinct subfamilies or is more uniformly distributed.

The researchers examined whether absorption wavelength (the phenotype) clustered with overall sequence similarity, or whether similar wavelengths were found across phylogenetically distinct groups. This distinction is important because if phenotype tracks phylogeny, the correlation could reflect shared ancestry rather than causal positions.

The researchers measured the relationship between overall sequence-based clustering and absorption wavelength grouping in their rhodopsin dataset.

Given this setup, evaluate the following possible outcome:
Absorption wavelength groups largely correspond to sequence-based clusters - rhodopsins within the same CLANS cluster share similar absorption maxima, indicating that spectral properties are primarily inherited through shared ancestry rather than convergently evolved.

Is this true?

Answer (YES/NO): NO